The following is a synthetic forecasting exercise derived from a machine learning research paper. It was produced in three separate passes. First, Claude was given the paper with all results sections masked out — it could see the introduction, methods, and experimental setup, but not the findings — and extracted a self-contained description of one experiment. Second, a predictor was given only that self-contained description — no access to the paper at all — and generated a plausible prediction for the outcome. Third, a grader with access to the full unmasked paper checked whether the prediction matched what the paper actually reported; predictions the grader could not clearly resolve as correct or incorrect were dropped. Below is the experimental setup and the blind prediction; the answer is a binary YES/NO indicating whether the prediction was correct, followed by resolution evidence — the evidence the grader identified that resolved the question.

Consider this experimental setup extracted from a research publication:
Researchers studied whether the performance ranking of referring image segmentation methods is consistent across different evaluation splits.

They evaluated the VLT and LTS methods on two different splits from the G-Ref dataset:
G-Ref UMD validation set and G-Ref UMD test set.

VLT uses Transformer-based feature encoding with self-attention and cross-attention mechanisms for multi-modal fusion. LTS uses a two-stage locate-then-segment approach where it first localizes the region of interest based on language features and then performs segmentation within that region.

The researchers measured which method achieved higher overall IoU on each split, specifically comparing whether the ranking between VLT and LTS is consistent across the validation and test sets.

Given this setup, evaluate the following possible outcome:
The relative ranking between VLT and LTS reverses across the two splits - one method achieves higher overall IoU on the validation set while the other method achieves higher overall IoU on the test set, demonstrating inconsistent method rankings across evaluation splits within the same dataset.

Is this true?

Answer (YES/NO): YES